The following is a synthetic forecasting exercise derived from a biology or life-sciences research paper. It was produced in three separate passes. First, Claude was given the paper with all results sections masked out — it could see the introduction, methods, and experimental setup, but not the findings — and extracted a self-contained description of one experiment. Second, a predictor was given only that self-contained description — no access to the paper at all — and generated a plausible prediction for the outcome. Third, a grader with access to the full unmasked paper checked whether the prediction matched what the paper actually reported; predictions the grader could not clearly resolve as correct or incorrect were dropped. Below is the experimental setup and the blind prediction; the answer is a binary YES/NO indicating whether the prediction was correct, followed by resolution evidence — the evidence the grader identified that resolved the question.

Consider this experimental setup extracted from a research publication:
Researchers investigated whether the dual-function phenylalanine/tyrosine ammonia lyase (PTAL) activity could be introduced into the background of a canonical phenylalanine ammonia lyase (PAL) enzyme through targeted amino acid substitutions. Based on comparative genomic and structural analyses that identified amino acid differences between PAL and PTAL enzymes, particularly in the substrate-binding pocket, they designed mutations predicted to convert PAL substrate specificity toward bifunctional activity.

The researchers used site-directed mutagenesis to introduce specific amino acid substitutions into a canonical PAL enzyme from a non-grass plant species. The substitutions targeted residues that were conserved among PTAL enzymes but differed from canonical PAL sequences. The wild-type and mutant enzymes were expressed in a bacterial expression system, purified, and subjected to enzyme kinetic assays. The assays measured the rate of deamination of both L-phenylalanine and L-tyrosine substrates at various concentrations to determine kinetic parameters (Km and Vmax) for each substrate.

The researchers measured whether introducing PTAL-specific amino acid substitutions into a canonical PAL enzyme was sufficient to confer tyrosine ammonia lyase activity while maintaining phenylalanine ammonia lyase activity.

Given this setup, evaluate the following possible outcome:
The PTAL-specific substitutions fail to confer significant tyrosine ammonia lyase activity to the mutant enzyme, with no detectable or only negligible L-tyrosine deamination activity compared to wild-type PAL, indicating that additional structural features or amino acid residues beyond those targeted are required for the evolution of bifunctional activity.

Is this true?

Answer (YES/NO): NO